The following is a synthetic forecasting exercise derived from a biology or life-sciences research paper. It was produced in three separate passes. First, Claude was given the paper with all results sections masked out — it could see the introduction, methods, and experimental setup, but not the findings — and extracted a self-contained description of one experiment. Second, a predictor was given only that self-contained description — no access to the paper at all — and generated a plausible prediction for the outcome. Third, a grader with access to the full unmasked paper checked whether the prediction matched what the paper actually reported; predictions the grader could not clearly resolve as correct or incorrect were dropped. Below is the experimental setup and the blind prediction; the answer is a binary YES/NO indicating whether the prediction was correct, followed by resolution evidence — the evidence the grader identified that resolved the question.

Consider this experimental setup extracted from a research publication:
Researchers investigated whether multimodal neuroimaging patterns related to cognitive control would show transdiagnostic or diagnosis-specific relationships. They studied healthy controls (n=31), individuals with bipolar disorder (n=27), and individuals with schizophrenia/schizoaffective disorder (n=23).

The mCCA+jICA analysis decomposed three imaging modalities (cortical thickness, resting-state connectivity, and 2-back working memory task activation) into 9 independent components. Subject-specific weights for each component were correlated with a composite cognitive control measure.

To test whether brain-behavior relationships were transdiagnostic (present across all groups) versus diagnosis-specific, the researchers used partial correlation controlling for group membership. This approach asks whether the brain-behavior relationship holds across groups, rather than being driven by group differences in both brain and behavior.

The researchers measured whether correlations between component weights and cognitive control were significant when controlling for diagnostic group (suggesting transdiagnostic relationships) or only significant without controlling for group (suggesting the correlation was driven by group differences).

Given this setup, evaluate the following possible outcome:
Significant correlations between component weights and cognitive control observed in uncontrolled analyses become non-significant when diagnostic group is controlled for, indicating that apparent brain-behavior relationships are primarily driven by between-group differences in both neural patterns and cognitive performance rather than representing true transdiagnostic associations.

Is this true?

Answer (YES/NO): NO